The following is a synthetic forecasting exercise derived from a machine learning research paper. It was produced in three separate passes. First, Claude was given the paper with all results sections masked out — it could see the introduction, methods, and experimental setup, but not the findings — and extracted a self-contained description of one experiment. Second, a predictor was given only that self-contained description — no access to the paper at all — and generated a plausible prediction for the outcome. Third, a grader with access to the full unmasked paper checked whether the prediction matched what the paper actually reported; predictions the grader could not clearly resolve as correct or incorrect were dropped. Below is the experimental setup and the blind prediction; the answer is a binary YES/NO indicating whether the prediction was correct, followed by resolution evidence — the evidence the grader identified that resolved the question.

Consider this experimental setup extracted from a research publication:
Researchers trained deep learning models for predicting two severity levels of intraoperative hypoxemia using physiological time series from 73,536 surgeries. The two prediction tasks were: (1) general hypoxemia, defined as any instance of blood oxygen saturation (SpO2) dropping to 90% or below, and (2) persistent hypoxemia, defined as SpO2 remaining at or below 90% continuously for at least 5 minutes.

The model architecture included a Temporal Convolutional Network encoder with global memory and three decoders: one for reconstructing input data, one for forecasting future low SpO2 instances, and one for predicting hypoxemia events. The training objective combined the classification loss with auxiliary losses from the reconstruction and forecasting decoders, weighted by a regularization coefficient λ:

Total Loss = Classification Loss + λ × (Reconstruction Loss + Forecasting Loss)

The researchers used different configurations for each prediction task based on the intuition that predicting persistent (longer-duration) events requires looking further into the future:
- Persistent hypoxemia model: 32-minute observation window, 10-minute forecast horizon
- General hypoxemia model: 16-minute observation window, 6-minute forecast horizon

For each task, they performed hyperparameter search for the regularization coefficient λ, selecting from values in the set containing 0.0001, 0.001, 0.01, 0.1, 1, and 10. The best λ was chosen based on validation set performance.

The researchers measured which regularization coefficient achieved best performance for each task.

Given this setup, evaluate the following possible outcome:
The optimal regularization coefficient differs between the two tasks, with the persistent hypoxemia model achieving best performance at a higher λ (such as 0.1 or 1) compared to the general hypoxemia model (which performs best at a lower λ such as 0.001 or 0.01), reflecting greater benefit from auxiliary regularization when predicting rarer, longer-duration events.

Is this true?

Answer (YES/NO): YES